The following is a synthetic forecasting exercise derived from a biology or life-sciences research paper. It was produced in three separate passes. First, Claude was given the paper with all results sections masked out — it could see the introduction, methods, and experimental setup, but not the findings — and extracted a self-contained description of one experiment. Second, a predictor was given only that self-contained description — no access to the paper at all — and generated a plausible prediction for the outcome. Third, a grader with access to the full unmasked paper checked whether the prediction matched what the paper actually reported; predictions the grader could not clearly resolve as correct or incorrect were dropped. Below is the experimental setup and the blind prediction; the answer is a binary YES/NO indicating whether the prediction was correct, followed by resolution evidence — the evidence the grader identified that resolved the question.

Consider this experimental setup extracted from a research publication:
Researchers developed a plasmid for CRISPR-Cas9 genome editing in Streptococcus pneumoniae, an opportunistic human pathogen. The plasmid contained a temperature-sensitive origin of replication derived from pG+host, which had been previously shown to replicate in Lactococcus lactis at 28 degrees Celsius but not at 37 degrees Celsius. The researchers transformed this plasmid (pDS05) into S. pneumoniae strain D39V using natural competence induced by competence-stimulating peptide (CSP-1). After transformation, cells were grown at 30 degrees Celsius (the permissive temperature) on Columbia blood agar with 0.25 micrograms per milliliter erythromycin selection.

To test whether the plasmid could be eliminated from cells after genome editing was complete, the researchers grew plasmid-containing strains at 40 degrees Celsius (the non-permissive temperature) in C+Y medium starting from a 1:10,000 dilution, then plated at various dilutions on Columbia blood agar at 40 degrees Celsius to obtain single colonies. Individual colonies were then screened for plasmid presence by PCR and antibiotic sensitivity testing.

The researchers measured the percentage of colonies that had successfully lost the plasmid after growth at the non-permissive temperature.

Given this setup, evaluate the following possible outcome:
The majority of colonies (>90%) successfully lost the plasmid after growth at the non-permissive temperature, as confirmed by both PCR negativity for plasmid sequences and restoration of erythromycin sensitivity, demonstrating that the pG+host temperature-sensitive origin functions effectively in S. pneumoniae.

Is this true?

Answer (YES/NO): YES